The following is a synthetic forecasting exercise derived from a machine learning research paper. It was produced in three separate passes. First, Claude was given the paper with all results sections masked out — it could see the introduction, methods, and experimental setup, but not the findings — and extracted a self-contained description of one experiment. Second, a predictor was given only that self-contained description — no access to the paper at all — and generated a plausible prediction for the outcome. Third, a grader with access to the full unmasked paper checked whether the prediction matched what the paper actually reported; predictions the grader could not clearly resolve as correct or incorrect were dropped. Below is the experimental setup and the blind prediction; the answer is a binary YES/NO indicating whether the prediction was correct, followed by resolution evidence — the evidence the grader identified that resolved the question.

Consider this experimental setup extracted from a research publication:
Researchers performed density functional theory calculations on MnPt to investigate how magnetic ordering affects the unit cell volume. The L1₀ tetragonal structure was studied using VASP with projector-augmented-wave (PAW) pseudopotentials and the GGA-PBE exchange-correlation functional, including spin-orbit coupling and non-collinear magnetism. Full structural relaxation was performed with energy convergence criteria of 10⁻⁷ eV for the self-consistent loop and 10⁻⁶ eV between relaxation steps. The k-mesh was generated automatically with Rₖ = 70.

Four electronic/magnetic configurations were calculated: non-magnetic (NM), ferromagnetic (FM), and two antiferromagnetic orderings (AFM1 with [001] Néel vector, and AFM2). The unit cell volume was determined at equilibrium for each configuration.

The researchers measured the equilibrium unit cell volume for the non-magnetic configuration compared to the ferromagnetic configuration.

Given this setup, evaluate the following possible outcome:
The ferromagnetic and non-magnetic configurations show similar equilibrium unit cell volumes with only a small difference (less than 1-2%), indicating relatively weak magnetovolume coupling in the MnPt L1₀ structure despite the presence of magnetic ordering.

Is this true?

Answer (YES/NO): NO